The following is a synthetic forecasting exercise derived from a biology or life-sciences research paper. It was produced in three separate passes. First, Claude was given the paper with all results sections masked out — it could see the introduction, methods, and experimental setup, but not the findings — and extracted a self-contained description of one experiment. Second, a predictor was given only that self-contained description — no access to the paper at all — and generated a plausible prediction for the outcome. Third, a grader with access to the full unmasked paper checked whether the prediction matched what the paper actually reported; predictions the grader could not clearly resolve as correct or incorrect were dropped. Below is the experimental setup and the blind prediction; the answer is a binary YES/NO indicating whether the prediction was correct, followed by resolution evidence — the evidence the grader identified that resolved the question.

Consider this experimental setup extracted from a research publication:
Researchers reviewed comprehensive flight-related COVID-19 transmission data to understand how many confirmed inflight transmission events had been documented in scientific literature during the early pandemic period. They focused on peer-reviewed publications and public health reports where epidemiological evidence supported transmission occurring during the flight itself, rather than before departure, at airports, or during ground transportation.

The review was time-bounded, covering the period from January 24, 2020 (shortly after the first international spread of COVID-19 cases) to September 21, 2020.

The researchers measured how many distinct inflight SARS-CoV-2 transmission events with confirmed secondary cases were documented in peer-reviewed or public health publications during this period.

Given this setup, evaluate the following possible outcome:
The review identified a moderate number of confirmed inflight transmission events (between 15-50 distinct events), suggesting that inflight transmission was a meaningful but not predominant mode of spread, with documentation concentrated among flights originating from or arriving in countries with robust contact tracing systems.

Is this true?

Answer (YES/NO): NO